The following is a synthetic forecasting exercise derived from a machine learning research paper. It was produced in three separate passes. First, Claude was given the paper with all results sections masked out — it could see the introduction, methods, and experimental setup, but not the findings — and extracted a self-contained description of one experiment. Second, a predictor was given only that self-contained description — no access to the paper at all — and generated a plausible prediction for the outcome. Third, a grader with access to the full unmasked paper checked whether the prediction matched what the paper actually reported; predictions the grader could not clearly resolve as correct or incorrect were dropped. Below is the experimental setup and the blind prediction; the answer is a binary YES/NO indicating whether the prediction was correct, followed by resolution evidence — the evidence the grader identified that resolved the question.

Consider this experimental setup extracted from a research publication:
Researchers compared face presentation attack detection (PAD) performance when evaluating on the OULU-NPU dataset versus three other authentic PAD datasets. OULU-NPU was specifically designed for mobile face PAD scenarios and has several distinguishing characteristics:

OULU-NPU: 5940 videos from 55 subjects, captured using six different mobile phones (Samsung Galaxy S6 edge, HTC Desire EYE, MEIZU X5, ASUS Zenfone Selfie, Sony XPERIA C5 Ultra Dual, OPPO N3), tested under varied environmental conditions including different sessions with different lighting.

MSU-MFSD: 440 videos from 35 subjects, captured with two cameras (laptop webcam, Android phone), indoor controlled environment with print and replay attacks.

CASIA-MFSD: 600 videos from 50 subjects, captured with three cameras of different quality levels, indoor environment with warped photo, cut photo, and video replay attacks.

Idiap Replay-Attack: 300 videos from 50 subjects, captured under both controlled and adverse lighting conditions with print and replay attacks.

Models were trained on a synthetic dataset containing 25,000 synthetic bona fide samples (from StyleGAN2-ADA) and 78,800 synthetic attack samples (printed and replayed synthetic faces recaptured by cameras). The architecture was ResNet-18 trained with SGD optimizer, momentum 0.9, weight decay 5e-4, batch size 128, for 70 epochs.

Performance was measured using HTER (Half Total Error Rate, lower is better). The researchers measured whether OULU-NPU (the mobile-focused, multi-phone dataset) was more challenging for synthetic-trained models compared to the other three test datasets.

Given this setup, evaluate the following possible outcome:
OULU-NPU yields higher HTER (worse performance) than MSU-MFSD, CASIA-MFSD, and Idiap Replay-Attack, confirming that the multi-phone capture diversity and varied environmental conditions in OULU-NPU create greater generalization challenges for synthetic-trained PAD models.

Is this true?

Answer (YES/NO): NO